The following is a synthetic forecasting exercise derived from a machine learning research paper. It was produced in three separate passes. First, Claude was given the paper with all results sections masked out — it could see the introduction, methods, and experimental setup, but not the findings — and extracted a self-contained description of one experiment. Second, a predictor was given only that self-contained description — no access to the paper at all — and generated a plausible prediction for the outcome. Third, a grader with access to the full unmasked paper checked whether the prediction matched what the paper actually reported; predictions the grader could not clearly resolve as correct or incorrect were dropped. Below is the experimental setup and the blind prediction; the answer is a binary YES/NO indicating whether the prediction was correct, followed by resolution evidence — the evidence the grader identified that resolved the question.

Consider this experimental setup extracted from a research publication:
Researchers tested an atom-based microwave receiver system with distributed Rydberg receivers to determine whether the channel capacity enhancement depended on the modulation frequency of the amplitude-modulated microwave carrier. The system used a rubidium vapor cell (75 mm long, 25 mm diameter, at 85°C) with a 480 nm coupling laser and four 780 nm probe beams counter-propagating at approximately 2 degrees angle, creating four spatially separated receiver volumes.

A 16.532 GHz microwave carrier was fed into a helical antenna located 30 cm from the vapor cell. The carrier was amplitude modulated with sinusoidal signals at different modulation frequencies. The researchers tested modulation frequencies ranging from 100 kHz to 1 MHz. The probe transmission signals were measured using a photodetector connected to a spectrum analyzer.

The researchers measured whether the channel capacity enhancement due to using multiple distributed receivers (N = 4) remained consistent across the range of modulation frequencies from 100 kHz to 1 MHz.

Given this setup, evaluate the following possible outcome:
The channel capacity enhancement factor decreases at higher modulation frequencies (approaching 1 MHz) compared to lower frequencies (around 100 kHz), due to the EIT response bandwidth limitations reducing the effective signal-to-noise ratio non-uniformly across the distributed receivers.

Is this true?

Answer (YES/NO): NO